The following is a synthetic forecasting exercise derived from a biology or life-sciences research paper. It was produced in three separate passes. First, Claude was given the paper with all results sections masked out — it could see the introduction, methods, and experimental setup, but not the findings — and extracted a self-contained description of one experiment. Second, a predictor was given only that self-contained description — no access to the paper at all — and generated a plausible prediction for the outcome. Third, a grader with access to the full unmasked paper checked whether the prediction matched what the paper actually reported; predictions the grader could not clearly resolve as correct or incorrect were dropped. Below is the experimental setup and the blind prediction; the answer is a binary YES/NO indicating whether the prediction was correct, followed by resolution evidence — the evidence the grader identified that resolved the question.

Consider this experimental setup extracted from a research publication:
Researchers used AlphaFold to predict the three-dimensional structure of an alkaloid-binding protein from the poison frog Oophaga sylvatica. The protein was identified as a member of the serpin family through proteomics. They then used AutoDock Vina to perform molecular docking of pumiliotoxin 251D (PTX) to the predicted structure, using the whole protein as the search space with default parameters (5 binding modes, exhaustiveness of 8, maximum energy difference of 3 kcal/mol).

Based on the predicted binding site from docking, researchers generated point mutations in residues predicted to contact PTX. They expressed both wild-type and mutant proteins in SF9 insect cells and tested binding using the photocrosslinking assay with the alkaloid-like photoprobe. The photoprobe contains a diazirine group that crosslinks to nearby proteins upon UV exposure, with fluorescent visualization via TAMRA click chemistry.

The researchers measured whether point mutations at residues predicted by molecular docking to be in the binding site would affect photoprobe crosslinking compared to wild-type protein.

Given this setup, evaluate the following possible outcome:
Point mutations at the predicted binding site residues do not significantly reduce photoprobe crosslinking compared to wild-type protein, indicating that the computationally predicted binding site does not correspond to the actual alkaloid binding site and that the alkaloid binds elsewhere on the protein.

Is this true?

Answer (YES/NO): NO